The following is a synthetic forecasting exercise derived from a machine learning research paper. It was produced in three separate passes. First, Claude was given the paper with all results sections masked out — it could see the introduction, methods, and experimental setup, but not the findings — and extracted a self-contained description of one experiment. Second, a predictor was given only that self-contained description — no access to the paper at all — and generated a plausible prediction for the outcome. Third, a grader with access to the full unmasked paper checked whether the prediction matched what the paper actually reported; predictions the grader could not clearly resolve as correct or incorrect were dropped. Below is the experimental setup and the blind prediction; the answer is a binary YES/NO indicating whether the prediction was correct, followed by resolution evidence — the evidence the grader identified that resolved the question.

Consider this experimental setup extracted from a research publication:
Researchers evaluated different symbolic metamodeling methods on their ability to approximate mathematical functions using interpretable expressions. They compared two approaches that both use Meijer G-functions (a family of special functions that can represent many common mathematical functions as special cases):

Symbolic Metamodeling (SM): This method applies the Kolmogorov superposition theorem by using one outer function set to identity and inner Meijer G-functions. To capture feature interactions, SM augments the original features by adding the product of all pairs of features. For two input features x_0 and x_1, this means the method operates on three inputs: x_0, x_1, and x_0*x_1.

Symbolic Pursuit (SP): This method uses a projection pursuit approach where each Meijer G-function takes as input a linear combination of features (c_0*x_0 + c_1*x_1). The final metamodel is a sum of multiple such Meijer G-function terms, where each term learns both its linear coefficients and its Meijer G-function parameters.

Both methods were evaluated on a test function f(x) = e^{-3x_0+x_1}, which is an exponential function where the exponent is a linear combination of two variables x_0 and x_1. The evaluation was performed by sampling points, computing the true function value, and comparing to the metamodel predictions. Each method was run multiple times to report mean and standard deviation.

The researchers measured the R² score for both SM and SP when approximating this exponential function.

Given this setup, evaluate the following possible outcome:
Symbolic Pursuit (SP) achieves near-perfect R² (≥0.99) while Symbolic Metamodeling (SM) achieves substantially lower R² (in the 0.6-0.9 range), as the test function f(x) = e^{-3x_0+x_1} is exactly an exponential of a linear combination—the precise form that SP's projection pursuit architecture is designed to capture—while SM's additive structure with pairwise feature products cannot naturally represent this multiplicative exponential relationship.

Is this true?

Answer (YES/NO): NO